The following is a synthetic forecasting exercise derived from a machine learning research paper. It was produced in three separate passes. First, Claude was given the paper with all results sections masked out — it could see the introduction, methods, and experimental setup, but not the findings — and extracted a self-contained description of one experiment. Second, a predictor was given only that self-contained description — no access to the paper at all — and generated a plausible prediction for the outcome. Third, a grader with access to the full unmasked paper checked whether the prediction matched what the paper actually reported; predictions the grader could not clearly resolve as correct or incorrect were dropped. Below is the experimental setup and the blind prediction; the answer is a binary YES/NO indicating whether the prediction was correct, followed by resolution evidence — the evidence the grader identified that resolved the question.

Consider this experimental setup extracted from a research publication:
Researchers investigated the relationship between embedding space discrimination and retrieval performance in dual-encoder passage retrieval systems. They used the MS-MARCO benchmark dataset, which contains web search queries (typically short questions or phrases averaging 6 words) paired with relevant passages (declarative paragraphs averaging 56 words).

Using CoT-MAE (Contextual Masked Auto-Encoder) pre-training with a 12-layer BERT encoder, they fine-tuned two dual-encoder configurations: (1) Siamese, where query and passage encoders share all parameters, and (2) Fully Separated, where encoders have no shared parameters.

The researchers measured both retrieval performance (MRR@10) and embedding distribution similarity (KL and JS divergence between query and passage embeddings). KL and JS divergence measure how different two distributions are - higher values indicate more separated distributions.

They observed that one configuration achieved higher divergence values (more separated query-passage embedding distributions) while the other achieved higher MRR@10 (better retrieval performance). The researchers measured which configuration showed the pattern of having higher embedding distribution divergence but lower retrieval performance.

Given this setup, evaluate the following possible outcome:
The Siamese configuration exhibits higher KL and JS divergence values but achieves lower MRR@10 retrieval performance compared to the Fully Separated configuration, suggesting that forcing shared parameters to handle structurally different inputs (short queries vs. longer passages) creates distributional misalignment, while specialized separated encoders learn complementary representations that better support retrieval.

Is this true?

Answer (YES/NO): NO